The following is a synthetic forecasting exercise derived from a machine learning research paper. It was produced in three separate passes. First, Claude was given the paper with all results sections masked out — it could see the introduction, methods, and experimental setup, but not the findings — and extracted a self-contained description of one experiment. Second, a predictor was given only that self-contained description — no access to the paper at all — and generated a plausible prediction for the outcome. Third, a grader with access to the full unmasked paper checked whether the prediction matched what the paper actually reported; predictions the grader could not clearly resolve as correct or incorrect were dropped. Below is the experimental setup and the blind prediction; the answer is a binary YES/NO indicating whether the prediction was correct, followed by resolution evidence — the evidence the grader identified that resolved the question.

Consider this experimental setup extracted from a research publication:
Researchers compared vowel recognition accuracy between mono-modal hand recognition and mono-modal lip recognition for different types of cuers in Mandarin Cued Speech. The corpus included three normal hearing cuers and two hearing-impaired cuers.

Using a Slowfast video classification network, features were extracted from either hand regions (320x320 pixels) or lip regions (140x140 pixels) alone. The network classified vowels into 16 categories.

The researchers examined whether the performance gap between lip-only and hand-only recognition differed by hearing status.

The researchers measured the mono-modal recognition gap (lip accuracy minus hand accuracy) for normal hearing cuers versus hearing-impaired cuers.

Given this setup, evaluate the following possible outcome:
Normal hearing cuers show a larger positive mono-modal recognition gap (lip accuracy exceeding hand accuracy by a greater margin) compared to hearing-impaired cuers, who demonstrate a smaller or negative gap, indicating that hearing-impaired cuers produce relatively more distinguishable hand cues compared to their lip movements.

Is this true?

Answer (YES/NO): YES